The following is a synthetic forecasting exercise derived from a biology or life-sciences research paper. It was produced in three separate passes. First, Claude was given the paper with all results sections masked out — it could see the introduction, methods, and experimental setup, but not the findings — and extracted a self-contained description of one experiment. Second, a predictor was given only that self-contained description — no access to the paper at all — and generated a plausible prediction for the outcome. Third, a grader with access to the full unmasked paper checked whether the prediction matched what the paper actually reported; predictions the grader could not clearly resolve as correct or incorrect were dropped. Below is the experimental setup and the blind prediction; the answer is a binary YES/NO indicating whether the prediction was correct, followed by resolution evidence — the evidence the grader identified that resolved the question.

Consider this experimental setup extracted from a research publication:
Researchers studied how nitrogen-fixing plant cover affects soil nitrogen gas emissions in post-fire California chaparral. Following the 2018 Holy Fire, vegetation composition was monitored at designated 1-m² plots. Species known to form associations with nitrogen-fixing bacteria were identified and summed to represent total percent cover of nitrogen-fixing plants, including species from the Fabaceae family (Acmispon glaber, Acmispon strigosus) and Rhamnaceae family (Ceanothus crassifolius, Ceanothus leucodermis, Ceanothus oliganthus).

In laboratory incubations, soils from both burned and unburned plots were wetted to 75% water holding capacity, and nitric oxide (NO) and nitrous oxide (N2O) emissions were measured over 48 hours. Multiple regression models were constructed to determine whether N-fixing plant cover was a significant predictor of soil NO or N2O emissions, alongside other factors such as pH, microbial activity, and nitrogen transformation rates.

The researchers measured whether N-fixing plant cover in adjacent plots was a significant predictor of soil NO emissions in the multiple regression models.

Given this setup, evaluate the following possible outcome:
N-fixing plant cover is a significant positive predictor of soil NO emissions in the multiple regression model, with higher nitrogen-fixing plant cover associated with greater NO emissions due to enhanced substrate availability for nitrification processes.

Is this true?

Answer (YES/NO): NO